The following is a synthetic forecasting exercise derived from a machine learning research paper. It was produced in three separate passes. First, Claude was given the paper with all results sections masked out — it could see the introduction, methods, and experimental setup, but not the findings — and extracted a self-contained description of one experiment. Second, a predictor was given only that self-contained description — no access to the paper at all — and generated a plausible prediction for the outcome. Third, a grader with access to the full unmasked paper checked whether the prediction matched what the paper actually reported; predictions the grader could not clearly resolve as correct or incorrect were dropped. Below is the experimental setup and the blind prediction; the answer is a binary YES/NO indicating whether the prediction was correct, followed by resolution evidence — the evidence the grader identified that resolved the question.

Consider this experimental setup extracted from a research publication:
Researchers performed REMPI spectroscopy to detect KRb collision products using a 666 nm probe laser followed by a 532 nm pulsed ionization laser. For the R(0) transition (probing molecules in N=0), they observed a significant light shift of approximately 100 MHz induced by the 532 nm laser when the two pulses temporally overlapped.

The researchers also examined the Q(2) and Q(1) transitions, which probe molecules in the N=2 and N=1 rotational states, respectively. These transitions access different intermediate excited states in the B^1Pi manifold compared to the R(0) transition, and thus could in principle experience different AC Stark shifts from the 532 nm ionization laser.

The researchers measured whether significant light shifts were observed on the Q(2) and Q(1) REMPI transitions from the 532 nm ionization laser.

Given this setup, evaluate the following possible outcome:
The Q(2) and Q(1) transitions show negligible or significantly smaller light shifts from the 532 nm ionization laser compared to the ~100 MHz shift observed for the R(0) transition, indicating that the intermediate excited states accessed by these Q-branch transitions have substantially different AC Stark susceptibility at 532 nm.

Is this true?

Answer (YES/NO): YES